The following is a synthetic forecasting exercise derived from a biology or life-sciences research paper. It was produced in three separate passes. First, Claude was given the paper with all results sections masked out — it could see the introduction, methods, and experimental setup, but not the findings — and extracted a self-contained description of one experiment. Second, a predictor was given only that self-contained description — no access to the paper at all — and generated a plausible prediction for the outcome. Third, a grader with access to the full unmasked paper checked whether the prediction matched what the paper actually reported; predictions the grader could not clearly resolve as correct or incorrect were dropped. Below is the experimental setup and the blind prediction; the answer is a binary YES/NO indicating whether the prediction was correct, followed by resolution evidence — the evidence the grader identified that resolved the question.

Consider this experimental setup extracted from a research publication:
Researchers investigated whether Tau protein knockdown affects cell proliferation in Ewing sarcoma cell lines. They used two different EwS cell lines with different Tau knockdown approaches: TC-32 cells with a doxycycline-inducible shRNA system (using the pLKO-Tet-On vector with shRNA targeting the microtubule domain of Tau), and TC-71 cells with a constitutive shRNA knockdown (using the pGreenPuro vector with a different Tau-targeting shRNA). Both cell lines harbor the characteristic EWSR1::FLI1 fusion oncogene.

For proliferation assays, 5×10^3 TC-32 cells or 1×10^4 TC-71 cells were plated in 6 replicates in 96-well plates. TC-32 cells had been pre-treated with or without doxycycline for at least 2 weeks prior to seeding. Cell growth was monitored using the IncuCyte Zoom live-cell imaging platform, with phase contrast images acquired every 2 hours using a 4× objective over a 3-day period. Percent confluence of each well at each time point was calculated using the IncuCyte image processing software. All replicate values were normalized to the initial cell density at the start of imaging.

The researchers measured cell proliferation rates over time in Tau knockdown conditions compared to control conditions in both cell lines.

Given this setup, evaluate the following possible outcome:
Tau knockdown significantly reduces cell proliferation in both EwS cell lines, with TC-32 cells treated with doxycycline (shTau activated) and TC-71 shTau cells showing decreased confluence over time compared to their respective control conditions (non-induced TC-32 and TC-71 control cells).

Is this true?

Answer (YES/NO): YES